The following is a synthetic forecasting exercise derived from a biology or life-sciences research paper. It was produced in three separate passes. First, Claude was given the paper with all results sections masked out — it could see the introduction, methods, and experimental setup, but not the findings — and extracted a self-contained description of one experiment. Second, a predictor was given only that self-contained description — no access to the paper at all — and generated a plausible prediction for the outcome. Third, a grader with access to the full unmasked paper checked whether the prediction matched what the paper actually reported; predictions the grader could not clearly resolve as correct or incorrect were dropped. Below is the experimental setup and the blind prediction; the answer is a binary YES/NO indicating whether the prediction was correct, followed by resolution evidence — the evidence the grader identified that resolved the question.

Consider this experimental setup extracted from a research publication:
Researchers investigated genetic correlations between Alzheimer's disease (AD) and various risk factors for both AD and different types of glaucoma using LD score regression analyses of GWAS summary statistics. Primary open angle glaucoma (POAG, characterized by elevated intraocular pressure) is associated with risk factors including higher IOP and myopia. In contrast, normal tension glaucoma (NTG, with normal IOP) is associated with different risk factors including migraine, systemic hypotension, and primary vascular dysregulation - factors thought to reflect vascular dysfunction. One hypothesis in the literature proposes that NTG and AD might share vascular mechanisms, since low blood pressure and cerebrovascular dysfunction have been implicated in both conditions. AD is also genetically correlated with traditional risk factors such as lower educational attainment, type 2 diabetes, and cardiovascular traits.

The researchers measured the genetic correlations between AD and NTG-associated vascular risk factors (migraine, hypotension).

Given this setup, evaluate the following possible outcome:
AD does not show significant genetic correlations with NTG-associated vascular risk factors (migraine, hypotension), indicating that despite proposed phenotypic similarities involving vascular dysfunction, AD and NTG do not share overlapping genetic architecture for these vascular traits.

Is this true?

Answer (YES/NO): YES